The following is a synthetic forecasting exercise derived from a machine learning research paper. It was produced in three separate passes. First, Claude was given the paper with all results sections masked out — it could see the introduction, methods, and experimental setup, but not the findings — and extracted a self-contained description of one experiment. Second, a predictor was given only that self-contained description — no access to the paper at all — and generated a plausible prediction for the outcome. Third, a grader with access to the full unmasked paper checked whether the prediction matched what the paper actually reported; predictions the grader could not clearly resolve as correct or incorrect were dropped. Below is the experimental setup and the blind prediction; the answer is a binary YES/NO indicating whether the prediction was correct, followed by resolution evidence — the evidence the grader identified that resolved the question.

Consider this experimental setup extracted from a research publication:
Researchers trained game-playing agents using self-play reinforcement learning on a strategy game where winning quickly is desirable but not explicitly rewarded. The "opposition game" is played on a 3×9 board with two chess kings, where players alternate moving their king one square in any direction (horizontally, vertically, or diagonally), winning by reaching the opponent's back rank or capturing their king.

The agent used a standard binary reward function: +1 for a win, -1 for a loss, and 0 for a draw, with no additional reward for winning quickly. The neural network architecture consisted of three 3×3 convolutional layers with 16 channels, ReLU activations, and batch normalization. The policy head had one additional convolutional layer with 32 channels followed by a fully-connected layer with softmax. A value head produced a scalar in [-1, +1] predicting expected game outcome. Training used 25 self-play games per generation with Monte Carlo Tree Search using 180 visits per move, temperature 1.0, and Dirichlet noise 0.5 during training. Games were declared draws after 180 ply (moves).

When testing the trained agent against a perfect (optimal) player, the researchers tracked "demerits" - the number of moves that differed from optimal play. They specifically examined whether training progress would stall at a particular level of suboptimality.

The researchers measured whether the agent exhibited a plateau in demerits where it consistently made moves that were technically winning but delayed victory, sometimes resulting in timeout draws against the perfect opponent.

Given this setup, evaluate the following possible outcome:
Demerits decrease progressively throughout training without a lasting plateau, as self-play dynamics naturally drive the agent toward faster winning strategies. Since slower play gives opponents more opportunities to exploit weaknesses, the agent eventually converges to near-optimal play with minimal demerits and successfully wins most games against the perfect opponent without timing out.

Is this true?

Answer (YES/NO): NO